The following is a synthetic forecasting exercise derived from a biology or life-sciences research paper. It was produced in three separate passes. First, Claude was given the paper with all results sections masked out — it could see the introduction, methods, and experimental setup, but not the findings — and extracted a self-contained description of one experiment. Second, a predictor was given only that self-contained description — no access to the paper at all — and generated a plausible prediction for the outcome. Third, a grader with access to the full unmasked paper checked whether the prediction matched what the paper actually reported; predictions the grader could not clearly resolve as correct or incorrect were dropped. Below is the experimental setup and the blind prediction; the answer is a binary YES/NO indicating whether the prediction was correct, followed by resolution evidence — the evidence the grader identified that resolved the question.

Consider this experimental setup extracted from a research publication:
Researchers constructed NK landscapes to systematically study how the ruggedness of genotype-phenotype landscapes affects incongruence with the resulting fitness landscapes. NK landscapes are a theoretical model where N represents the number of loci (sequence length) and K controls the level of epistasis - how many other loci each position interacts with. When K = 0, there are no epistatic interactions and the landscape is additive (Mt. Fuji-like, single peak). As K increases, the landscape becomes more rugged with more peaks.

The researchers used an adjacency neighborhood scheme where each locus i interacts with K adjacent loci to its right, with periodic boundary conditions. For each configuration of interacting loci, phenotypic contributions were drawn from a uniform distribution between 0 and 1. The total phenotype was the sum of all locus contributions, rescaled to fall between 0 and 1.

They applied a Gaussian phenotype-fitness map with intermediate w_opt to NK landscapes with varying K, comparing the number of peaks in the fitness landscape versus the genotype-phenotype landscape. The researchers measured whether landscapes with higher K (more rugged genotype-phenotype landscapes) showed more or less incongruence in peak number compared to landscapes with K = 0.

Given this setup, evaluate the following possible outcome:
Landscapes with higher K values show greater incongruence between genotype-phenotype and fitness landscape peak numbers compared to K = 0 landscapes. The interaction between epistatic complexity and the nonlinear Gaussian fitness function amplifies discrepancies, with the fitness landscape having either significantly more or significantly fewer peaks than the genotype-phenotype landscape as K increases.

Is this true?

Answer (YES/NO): NO